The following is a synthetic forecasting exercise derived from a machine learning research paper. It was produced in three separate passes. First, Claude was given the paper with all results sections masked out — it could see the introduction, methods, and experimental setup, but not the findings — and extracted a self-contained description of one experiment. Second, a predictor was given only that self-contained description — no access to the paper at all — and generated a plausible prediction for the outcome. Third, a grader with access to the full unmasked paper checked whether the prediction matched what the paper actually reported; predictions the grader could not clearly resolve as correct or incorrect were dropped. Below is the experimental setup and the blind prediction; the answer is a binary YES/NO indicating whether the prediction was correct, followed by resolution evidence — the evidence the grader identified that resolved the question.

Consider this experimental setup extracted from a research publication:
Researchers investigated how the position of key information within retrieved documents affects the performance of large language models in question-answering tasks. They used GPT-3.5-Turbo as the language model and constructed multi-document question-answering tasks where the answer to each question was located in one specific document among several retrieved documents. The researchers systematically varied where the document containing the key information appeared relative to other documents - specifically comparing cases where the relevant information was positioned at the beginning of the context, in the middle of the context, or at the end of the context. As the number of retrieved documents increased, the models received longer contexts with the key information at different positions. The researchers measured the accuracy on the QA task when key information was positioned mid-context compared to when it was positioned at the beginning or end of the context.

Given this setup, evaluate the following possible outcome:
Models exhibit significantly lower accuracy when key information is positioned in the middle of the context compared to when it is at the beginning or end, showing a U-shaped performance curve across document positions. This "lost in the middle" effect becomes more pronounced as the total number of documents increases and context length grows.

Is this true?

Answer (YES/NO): YES